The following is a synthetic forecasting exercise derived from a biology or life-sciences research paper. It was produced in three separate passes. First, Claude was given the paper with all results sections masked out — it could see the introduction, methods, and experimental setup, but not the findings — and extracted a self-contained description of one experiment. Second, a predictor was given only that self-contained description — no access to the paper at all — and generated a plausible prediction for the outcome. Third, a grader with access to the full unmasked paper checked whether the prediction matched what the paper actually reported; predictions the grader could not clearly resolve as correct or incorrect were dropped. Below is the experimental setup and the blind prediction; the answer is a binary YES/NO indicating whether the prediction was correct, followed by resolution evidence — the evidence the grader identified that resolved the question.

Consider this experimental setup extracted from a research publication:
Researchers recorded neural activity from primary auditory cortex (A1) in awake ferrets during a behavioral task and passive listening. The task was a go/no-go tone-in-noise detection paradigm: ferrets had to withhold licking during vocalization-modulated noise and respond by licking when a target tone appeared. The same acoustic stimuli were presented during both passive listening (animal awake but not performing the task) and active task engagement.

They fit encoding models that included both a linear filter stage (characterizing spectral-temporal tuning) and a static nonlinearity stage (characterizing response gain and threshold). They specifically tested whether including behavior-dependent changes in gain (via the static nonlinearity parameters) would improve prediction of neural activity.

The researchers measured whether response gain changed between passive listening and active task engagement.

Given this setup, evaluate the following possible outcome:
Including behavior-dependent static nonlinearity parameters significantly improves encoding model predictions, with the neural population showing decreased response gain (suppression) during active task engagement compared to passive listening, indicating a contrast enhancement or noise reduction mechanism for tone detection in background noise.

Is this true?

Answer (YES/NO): NO